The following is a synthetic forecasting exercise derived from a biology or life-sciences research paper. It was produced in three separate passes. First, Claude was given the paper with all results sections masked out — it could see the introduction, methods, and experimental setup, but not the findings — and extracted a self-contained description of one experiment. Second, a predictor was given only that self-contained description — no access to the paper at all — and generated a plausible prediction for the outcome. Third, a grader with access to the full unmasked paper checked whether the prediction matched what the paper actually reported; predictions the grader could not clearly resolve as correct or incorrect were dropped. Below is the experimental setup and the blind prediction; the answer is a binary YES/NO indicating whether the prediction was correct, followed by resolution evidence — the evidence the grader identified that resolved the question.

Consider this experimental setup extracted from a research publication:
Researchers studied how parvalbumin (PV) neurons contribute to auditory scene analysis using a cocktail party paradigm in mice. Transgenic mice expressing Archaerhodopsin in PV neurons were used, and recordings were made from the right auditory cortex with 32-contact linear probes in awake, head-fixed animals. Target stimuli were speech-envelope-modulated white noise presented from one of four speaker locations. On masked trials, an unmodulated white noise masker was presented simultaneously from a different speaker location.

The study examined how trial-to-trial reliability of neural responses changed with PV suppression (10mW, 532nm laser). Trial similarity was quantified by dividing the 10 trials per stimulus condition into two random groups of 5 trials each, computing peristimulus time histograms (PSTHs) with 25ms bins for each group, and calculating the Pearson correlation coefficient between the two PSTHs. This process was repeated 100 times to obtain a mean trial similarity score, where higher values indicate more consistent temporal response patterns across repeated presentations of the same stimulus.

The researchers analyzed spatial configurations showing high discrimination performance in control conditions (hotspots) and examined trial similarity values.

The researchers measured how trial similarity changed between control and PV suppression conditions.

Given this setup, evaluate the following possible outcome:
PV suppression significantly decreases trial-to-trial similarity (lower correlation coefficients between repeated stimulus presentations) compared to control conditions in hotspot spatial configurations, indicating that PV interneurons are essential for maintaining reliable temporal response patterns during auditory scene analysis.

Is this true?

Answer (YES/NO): NO